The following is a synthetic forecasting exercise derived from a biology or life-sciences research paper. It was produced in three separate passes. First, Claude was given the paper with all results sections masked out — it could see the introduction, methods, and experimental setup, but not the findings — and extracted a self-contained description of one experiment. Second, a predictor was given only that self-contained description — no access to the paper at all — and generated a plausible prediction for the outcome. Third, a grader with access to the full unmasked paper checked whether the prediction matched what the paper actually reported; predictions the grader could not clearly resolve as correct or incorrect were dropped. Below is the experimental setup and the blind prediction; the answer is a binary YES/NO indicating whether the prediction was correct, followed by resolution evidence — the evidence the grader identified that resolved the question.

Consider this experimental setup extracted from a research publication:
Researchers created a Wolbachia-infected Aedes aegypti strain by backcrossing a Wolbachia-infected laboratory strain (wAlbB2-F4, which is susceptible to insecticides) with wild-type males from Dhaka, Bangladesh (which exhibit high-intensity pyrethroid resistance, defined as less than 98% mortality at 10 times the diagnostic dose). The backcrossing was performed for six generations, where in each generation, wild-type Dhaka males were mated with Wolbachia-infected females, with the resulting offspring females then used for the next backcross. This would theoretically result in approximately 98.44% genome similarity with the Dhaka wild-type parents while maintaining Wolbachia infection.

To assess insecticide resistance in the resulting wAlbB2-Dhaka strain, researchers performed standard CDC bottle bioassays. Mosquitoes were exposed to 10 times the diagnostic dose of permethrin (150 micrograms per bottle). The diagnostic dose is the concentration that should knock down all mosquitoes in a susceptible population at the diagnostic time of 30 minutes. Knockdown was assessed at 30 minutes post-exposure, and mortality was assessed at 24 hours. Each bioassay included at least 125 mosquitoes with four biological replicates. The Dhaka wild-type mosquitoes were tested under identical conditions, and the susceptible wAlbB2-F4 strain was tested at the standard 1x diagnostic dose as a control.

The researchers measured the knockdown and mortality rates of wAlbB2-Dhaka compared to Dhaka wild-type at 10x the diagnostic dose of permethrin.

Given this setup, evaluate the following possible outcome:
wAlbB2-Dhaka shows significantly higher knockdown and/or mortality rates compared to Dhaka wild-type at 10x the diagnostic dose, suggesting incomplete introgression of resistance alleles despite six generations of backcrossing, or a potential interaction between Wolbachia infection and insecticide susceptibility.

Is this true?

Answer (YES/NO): NO